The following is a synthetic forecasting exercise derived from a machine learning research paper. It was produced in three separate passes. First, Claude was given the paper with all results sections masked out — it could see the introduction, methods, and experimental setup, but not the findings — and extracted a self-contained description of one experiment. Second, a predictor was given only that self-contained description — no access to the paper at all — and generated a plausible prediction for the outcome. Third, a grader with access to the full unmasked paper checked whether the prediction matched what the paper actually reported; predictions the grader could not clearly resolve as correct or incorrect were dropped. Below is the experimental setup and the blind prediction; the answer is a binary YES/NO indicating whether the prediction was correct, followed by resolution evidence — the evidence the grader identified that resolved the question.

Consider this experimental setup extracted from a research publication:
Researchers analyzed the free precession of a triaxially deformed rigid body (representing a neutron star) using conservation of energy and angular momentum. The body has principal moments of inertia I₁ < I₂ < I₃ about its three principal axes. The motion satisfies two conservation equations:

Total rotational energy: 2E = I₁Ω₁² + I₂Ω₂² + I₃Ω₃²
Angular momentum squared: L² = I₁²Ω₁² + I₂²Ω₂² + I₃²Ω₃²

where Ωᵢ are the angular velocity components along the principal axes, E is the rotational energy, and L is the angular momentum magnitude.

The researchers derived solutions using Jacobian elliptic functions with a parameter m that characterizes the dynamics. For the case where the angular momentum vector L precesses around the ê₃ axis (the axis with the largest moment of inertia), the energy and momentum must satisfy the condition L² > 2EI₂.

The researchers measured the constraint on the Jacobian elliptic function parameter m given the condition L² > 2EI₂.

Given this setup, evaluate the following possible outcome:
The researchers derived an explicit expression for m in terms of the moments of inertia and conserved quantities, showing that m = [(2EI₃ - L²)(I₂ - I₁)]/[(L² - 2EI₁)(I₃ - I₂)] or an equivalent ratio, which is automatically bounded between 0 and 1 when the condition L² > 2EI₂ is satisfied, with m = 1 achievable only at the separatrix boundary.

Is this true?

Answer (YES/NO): NO